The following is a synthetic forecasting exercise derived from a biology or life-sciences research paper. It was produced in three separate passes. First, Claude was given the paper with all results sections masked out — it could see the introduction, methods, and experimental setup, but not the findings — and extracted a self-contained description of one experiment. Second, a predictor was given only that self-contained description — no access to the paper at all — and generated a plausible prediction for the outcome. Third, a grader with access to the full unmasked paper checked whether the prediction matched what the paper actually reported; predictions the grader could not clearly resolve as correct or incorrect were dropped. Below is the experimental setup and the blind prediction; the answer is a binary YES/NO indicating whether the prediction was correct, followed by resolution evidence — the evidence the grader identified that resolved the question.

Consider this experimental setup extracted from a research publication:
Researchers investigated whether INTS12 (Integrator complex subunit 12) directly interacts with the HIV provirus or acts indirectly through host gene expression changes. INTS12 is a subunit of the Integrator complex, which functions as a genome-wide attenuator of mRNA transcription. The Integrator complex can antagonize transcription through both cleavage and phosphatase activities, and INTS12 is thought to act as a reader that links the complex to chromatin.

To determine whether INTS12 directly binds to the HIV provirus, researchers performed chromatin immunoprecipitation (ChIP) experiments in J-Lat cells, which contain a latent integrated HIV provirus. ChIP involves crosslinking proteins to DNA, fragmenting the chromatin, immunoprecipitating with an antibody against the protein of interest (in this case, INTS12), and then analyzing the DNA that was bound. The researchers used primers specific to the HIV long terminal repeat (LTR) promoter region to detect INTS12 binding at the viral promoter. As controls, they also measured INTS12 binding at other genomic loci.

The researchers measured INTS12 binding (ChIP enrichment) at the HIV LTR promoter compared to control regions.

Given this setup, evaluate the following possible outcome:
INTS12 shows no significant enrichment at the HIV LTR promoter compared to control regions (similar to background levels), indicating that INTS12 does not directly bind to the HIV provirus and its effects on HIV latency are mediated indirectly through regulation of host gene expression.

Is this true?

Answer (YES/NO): NO